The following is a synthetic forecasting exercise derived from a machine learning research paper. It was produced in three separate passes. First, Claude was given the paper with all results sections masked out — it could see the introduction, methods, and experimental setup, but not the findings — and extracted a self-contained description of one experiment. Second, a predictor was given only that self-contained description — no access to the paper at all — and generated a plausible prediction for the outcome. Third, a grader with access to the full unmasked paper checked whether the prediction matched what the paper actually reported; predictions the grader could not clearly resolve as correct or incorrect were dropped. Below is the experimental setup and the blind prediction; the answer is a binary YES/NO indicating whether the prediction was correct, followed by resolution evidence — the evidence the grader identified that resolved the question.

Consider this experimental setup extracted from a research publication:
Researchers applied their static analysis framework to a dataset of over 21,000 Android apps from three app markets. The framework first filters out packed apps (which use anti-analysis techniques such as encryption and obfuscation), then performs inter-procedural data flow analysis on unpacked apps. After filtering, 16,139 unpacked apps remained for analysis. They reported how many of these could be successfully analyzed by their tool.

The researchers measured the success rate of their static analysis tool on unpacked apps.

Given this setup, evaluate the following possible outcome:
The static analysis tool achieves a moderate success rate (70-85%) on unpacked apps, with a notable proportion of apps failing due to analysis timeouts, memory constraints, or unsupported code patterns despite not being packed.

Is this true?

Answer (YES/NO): NO